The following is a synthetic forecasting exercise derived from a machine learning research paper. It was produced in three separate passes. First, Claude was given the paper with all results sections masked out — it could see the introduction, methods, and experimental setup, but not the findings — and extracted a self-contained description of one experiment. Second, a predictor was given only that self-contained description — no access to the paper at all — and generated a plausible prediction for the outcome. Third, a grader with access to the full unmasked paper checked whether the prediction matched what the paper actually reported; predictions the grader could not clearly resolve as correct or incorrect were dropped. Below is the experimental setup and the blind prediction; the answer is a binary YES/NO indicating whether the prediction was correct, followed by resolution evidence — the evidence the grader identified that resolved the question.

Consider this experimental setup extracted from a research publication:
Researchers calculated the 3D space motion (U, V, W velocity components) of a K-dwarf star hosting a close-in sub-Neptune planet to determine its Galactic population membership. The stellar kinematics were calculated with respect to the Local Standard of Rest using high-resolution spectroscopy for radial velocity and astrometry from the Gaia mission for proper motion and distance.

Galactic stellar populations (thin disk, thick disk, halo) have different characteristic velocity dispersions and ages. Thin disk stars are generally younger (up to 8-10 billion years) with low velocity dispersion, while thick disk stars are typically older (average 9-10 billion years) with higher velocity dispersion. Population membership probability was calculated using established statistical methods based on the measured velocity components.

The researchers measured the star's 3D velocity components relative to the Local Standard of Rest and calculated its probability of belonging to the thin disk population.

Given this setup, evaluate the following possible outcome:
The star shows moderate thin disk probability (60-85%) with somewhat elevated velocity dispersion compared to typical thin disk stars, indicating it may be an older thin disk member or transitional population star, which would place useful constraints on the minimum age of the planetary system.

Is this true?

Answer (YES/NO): NO